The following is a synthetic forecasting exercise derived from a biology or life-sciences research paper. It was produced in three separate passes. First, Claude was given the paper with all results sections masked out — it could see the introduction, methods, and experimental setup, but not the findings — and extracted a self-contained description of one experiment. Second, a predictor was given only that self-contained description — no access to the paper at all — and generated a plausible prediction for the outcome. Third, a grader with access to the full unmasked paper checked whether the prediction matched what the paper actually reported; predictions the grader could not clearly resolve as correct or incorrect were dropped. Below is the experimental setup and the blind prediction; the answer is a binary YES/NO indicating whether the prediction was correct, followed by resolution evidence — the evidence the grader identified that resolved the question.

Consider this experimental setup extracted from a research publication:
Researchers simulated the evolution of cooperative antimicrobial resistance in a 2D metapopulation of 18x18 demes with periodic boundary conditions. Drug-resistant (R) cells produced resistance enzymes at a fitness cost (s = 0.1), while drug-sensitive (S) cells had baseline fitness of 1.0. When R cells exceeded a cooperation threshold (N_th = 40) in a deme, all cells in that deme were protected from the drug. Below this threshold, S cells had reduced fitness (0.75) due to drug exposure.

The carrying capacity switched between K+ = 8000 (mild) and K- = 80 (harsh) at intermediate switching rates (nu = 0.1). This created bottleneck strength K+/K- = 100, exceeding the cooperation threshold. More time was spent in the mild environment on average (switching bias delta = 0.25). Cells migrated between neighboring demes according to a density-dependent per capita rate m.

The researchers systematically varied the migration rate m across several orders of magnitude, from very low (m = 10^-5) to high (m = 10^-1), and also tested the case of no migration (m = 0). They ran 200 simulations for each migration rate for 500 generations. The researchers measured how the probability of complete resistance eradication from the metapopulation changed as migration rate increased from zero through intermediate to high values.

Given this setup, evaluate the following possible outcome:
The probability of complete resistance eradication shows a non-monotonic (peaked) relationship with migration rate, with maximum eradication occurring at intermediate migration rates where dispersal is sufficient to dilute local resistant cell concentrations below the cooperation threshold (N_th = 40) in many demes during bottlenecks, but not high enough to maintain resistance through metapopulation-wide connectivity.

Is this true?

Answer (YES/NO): YES